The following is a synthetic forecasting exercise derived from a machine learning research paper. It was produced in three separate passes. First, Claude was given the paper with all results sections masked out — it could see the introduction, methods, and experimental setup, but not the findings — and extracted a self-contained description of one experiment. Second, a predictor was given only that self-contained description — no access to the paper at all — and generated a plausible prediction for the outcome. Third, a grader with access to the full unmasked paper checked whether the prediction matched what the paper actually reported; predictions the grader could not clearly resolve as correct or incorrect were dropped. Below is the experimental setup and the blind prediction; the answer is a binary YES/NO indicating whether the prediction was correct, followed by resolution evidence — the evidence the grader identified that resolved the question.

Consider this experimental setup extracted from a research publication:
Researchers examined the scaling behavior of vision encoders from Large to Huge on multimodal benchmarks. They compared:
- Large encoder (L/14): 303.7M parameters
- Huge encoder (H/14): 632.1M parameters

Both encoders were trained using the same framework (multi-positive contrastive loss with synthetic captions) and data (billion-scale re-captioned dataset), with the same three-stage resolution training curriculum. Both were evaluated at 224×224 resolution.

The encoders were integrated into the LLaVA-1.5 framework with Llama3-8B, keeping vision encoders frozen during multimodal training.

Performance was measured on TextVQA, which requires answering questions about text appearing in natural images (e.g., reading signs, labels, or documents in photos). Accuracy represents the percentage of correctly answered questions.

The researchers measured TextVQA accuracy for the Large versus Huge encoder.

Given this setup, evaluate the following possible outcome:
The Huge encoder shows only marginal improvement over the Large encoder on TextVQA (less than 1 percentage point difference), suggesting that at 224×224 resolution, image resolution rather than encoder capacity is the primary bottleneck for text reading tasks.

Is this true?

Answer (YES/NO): YES